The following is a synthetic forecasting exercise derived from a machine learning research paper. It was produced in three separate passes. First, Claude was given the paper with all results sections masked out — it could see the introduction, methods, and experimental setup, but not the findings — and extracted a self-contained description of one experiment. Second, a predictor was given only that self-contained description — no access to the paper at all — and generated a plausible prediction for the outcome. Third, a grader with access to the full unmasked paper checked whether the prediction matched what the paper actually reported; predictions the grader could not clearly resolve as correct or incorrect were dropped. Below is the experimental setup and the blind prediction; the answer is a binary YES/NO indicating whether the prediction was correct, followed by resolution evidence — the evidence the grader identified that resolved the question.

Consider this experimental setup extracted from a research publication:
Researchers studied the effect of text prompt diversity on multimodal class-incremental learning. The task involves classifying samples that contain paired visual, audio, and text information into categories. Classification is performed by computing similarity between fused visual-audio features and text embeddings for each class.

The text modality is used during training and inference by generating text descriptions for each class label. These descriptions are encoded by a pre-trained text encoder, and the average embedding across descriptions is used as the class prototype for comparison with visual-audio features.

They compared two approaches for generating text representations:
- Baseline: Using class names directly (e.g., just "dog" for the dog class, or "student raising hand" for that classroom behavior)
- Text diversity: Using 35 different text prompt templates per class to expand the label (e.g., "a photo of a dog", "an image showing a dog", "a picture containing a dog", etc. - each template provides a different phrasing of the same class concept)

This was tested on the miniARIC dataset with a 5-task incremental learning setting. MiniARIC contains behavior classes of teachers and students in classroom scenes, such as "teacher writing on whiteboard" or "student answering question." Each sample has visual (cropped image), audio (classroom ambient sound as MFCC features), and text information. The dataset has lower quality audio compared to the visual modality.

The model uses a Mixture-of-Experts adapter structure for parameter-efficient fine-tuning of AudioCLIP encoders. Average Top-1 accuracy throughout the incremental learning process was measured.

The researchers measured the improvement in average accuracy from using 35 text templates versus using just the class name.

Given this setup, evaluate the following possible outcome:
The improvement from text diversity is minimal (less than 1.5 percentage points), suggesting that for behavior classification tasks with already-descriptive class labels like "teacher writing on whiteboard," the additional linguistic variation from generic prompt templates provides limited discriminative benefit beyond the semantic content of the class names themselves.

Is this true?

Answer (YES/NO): NO